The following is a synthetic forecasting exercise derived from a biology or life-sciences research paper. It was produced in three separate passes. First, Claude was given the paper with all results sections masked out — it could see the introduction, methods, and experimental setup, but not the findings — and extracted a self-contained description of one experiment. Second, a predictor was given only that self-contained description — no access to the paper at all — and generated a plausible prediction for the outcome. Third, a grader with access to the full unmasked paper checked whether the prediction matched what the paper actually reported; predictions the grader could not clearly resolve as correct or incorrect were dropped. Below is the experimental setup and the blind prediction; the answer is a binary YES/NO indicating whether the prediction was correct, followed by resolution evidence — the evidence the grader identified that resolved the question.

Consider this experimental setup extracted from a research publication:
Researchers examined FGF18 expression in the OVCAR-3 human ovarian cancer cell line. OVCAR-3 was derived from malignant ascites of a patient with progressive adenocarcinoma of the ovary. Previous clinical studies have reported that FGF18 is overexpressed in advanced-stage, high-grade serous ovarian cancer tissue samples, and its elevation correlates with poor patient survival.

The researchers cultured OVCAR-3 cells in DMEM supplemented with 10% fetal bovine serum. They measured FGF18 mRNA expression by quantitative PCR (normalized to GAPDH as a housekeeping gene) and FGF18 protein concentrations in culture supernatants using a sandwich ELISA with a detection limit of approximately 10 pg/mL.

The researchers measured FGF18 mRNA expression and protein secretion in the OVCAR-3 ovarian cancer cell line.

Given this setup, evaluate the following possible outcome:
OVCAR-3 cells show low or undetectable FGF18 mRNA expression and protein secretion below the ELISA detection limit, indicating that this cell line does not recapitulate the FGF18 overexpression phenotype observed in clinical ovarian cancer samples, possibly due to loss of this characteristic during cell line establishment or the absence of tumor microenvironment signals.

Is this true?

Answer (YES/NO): NO